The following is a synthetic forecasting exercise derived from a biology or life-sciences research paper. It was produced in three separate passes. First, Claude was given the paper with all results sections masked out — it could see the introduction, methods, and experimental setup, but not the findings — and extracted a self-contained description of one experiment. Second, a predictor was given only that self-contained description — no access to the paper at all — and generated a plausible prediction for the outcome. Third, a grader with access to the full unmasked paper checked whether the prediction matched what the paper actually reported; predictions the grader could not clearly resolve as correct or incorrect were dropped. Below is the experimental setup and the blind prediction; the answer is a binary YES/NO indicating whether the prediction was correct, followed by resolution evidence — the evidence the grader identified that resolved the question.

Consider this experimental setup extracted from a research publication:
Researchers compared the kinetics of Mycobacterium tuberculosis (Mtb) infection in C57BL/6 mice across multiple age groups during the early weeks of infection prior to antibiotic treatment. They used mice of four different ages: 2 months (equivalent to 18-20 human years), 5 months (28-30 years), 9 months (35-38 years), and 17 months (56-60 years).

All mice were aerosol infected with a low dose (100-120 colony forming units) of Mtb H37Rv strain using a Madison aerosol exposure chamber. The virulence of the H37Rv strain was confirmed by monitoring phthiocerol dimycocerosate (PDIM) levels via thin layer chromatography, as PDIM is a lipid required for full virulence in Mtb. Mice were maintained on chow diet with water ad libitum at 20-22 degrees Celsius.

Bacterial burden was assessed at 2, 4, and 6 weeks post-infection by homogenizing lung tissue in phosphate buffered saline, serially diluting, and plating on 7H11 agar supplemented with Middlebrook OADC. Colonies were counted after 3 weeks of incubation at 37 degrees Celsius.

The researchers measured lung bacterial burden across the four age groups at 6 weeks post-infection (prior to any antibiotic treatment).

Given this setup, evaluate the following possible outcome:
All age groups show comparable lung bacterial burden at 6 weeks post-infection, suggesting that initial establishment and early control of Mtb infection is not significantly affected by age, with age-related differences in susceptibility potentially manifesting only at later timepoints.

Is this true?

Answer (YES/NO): YES